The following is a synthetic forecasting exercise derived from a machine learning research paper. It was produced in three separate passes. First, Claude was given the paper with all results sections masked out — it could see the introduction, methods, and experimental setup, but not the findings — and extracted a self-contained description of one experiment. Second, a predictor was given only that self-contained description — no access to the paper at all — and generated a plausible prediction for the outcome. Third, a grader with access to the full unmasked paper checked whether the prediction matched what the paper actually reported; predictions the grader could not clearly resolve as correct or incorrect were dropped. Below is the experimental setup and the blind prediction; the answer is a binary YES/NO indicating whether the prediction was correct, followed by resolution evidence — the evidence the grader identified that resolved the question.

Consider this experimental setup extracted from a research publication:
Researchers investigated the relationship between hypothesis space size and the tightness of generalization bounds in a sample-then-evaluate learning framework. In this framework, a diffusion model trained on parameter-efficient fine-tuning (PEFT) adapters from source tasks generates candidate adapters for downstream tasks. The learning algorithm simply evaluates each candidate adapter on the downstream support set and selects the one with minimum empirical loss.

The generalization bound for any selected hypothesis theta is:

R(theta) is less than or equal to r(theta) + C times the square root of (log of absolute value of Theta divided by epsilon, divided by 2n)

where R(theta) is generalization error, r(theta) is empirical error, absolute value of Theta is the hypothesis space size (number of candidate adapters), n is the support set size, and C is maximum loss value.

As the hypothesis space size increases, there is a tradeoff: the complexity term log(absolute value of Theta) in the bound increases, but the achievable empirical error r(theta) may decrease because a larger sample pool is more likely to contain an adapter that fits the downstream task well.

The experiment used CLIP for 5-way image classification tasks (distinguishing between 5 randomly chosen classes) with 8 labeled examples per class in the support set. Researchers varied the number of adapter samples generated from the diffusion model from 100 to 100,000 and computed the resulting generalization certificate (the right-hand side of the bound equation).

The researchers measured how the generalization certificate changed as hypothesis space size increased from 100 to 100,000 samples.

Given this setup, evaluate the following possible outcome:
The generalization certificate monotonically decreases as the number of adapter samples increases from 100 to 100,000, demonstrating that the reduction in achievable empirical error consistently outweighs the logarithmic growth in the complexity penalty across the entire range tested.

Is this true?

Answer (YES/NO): NO